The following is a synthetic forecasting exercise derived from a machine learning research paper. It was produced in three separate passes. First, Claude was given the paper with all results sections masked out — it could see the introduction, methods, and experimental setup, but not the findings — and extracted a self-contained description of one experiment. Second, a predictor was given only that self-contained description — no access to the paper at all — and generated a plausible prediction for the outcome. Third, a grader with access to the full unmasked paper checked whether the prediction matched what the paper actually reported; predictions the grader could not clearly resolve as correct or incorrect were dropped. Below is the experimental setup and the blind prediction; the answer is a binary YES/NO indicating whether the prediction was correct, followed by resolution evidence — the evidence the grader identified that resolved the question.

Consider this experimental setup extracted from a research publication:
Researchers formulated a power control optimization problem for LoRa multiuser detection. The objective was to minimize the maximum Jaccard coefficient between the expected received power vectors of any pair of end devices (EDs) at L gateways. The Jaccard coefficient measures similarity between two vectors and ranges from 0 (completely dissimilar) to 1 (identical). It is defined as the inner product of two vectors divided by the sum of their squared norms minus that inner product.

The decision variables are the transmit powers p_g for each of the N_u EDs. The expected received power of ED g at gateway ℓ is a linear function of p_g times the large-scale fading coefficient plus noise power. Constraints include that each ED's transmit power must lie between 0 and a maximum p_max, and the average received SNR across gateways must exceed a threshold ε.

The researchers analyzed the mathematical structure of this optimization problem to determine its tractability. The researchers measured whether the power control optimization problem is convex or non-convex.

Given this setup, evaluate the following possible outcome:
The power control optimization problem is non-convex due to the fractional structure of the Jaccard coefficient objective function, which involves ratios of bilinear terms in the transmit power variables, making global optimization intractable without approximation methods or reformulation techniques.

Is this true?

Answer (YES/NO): YES